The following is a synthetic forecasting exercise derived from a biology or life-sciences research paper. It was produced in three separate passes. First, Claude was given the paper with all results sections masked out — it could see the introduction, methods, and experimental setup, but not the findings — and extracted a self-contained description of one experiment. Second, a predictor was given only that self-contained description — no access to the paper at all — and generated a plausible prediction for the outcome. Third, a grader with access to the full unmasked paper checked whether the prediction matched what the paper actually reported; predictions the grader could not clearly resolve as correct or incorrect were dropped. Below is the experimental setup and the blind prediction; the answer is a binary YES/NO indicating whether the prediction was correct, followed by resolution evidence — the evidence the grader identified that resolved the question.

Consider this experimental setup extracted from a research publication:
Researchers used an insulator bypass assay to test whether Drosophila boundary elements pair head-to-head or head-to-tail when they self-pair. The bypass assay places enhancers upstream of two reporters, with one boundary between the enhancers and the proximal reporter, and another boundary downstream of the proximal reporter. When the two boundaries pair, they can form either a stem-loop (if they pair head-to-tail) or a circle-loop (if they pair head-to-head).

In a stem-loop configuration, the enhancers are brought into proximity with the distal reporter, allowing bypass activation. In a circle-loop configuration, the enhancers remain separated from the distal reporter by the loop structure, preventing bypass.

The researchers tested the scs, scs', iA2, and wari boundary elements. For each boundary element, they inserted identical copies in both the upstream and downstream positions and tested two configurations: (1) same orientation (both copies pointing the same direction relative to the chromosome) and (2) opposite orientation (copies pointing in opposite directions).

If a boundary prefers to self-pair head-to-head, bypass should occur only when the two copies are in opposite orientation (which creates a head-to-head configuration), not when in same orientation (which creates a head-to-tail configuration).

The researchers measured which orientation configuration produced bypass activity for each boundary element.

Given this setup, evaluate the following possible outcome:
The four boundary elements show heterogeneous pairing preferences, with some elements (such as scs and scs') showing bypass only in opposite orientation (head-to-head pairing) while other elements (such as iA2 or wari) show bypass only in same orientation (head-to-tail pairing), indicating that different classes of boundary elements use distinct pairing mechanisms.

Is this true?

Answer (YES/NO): NO